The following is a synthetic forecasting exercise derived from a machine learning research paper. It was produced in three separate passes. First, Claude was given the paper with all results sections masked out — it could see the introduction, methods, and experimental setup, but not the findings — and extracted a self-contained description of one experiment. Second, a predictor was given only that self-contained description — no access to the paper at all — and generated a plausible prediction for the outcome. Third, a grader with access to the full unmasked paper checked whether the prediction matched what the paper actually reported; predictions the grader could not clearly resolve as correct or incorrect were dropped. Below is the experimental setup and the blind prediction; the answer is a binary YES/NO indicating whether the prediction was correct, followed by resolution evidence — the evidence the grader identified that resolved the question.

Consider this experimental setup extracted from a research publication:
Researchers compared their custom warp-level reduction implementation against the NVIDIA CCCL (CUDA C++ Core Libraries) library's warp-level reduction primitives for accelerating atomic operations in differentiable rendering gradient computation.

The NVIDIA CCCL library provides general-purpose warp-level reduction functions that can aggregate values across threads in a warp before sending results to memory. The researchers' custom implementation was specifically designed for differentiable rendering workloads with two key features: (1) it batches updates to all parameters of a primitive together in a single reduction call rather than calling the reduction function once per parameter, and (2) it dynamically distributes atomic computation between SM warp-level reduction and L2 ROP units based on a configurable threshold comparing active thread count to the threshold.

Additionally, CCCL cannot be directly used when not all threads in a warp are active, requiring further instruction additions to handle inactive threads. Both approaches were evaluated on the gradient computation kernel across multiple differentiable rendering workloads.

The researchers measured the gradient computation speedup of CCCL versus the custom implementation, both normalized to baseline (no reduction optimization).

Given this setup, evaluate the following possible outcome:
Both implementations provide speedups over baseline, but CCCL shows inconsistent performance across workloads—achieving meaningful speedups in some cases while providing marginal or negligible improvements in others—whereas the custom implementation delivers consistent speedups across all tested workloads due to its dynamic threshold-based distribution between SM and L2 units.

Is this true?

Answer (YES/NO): NO